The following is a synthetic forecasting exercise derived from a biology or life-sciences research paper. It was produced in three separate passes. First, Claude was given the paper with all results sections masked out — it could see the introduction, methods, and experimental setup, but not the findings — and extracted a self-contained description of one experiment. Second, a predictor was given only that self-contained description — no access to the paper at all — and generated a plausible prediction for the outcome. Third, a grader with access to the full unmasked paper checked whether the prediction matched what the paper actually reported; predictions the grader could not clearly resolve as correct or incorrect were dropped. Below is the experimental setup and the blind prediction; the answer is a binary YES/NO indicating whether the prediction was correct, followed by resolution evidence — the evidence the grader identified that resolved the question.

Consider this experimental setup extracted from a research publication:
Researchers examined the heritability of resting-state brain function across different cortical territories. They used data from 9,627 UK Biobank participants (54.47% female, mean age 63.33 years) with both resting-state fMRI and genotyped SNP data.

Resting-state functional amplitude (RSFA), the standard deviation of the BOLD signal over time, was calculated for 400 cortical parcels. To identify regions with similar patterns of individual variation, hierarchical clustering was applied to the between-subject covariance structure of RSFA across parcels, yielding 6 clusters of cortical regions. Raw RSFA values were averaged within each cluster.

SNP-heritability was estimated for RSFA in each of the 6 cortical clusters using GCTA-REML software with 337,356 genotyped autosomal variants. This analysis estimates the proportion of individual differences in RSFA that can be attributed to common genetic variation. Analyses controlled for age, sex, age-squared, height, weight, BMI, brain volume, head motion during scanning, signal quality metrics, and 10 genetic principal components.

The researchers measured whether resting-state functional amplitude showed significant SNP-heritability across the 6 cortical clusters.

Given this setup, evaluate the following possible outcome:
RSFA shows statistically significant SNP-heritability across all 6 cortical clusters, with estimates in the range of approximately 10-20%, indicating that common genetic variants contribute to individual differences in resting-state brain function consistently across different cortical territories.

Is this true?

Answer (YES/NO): NO